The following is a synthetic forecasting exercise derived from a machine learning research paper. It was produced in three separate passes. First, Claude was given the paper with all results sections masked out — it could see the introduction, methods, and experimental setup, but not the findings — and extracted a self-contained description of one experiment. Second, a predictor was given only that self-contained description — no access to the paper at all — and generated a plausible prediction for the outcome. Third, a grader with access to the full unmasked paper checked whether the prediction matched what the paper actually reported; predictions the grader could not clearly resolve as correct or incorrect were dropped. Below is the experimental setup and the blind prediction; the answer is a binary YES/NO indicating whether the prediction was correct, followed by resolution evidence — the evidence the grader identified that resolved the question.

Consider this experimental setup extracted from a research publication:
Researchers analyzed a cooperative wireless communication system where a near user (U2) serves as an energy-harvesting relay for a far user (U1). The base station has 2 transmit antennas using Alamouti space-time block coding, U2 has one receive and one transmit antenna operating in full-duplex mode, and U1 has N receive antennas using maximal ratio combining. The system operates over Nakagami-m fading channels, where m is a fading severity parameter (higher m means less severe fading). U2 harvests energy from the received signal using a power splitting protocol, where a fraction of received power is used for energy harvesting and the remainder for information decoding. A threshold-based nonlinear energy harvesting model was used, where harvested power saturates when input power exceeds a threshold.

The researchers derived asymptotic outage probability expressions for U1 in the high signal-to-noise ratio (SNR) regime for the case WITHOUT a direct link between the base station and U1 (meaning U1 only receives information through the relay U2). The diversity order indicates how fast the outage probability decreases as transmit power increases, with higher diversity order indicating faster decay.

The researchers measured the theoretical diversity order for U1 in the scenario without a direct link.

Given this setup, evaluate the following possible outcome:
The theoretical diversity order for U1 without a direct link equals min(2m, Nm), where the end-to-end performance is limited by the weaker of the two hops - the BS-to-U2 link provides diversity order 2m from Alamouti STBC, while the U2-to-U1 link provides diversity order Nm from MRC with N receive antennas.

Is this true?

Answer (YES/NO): NO